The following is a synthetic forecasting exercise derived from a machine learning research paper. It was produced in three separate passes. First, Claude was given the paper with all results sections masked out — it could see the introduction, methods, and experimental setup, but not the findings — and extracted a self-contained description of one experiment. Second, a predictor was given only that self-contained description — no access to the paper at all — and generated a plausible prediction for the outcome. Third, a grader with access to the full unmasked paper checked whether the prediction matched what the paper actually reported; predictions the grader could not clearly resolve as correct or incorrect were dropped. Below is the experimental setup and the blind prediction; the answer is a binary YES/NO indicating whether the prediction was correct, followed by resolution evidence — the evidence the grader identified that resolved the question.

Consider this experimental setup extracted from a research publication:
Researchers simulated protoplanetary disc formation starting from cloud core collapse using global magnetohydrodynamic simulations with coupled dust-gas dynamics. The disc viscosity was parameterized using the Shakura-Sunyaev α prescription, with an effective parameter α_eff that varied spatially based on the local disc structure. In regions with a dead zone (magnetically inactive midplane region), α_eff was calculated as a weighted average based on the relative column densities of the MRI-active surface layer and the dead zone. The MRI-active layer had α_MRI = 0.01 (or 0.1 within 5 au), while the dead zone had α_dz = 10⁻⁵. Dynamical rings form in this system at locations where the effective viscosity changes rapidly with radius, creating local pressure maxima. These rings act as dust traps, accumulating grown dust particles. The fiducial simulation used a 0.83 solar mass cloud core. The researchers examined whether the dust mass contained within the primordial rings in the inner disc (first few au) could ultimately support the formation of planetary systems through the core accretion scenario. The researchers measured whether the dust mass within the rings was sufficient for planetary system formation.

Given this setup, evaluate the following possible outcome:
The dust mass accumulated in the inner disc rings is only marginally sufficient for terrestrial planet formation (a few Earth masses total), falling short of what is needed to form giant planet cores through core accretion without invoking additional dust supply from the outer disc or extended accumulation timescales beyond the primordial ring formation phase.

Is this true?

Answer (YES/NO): NO